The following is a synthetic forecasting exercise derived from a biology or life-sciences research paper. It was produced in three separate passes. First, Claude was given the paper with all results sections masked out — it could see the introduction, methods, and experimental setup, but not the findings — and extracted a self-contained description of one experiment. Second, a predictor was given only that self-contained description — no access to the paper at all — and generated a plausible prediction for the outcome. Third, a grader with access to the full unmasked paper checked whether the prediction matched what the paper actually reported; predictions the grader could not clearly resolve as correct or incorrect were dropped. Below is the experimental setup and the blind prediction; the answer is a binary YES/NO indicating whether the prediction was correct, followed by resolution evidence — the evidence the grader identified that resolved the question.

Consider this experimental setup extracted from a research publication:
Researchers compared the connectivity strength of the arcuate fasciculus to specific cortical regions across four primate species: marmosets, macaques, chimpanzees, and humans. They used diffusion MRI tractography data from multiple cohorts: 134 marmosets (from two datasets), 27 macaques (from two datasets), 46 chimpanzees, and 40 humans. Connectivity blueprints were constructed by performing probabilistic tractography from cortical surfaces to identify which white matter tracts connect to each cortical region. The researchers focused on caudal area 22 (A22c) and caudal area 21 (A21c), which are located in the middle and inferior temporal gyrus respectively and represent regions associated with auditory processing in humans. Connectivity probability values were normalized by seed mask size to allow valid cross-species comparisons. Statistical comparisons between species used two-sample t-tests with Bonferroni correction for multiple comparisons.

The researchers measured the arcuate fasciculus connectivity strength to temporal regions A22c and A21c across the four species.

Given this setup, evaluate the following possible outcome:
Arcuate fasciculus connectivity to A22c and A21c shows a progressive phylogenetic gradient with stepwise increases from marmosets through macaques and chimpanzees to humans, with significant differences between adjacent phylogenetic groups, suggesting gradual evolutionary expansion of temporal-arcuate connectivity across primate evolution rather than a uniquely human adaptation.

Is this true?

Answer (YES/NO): NO